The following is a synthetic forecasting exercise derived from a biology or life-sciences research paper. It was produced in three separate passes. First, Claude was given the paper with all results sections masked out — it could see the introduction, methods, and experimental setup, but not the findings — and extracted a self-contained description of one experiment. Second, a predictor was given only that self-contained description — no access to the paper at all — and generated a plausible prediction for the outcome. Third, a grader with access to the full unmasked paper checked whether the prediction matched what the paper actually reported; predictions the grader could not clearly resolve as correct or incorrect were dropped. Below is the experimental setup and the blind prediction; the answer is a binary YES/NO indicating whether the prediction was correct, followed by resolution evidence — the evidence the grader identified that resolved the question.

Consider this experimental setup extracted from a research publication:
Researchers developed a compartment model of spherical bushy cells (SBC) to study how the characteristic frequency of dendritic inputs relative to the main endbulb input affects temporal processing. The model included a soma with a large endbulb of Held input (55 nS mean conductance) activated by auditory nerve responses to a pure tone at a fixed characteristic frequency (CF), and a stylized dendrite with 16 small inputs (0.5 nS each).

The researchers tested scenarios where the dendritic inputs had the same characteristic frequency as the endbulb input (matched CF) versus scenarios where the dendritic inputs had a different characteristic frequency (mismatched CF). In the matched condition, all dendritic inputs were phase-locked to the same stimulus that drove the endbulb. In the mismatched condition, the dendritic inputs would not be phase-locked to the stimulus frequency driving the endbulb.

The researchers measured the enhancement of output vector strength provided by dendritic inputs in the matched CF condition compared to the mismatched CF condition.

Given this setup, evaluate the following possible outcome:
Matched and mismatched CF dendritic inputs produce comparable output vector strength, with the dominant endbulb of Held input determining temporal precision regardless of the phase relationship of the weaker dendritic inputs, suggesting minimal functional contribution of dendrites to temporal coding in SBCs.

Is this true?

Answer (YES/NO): NO